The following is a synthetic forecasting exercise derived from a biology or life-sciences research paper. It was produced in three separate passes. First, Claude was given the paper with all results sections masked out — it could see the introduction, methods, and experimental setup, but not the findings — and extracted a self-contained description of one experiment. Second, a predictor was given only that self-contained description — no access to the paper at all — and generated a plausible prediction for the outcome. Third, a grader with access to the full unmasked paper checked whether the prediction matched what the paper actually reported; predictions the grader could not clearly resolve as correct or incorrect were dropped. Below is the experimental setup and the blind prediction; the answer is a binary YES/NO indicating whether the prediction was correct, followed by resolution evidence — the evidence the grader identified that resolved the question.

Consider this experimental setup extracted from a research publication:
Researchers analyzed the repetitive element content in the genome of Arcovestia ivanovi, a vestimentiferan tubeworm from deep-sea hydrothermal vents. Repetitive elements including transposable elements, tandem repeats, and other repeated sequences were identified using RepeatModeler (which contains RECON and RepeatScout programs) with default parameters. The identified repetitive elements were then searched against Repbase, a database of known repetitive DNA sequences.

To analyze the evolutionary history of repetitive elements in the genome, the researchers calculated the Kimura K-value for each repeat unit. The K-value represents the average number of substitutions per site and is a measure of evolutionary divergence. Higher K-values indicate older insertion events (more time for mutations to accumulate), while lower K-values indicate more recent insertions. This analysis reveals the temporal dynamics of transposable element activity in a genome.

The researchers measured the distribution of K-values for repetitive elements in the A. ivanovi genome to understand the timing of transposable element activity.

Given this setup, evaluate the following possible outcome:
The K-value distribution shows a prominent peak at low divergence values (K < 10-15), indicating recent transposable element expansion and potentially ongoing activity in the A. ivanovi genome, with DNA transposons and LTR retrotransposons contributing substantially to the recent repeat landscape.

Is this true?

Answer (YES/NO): NO